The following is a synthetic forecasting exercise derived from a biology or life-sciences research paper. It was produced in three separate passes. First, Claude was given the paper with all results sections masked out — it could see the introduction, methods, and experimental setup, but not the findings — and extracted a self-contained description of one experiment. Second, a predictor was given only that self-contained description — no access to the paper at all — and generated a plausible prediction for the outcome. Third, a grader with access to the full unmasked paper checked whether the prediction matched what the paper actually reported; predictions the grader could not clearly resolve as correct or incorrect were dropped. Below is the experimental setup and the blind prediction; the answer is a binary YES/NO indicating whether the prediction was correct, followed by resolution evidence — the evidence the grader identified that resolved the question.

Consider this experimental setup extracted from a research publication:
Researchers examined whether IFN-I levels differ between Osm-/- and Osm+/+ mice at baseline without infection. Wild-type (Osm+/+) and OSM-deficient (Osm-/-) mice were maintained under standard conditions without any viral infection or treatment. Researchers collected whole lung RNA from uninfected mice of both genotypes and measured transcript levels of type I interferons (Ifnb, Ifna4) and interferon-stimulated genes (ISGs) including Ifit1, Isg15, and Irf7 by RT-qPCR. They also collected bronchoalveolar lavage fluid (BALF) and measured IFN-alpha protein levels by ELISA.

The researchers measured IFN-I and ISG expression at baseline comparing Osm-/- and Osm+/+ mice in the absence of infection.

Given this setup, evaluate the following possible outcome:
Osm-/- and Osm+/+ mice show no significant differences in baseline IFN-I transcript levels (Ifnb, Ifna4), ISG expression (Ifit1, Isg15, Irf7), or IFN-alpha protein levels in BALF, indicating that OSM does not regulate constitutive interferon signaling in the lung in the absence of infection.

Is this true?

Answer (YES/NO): YES